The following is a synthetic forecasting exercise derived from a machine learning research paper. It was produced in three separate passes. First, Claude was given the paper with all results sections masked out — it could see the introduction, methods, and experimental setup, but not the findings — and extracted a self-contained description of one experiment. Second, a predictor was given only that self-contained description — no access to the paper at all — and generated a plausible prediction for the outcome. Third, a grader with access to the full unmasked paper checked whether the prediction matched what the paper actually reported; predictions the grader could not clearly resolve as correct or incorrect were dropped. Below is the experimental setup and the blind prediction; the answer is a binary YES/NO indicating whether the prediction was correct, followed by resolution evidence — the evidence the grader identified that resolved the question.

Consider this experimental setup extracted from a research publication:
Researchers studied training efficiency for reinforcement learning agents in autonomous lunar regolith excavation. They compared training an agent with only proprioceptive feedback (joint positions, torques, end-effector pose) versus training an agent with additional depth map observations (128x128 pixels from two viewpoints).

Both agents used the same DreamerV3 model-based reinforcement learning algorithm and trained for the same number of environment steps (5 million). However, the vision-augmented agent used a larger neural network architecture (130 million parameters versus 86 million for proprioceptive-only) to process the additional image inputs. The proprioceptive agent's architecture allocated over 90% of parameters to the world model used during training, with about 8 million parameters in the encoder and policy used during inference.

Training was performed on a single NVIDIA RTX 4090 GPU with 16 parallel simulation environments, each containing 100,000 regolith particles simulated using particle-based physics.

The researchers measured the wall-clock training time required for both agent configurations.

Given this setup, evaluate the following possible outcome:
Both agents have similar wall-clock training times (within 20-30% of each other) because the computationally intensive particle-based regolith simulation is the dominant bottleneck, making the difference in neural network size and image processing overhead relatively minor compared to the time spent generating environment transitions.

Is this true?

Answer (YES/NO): NO